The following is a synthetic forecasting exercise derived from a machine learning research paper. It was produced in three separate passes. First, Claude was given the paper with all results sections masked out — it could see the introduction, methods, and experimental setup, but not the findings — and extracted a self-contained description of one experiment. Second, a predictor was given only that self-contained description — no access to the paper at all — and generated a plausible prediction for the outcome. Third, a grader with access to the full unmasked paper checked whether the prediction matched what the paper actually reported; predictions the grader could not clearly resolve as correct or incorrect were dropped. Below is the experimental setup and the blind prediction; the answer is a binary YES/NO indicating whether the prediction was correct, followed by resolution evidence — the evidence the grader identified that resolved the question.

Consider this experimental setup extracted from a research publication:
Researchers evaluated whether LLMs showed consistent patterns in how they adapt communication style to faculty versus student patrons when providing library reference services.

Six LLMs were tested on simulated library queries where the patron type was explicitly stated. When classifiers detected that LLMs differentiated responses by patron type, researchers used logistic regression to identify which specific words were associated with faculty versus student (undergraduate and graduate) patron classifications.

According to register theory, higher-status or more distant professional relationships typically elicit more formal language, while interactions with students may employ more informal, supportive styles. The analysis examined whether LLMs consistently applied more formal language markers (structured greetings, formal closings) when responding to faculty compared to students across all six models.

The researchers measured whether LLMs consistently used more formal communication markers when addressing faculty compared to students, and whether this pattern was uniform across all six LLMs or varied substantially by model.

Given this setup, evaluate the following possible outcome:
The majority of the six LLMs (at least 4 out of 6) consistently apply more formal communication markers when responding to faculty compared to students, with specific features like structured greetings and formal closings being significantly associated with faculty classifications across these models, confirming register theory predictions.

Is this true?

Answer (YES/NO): NO